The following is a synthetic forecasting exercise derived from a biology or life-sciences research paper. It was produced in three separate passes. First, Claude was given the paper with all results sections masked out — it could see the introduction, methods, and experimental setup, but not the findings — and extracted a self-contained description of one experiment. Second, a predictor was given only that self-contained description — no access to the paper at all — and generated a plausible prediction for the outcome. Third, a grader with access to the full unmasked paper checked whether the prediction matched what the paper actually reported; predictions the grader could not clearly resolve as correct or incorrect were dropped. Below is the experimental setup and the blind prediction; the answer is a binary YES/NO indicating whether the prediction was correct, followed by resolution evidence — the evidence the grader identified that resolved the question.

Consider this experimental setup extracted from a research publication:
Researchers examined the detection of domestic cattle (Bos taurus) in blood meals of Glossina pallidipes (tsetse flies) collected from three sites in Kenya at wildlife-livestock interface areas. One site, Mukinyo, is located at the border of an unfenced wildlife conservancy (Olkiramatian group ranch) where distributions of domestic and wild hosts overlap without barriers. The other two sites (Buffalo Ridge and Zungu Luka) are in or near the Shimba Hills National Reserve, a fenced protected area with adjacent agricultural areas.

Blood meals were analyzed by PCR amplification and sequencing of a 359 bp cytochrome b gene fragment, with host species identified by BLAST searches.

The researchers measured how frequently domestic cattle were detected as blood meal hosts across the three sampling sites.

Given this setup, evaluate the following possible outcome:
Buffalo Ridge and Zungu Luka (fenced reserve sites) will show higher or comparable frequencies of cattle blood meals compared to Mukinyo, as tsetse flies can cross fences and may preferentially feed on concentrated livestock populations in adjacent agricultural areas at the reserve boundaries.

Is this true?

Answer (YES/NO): NO